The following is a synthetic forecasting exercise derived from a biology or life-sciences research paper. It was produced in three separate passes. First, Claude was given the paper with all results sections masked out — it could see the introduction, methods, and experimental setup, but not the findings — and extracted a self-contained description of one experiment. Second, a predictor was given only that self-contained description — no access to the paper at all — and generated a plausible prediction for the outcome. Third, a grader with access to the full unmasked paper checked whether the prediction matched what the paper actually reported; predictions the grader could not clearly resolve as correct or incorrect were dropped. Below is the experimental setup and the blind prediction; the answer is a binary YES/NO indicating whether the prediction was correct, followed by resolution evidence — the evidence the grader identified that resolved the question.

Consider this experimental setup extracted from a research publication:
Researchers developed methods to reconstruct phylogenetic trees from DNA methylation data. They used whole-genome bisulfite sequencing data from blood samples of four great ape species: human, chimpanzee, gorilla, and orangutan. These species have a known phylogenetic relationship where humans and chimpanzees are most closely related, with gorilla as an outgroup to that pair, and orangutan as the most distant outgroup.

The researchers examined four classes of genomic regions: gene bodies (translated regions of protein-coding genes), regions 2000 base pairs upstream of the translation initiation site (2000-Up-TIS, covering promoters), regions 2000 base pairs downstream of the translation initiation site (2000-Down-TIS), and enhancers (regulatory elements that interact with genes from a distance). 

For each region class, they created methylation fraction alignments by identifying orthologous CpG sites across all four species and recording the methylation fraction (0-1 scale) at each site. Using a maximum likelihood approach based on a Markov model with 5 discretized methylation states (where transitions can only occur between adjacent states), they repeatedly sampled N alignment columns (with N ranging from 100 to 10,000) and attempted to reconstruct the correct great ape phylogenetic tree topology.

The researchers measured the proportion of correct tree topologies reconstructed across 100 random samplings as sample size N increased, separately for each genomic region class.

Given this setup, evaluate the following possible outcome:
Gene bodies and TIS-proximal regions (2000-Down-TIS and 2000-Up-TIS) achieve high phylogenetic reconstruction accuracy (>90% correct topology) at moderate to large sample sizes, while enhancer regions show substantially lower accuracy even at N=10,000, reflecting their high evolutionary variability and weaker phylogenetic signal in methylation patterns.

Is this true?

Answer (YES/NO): YES